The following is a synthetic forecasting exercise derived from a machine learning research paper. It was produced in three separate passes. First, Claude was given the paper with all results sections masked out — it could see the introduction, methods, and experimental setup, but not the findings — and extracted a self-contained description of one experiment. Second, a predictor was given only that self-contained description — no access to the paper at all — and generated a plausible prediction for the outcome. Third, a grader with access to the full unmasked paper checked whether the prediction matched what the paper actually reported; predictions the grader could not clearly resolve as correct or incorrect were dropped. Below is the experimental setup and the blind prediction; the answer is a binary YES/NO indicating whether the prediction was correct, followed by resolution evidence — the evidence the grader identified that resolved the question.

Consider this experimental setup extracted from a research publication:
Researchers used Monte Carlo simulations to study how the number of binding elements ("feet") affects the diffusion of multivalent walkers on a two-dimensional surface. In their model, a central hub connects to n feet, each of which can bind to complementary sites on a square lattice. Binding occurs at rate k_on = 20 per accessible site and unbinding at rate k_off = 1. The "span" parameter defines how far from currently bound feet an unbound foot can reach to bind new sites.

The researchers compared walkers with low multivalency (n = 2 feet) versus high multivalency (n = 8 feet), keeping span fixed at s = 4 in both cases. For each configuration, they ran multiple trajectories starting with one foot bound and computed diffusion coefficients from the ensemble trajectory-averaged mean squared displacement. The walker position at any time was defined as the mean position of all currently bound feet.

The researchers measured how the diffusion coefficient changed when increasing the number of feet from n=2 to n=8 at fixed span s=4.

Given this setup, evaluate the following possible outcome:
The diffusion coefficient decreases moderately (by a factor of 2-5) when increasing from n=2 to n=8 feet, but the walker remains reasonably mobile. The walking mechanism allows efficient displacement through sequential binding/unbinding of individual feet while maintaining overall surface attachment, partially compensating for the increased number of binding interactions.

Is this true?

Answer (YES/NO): NO